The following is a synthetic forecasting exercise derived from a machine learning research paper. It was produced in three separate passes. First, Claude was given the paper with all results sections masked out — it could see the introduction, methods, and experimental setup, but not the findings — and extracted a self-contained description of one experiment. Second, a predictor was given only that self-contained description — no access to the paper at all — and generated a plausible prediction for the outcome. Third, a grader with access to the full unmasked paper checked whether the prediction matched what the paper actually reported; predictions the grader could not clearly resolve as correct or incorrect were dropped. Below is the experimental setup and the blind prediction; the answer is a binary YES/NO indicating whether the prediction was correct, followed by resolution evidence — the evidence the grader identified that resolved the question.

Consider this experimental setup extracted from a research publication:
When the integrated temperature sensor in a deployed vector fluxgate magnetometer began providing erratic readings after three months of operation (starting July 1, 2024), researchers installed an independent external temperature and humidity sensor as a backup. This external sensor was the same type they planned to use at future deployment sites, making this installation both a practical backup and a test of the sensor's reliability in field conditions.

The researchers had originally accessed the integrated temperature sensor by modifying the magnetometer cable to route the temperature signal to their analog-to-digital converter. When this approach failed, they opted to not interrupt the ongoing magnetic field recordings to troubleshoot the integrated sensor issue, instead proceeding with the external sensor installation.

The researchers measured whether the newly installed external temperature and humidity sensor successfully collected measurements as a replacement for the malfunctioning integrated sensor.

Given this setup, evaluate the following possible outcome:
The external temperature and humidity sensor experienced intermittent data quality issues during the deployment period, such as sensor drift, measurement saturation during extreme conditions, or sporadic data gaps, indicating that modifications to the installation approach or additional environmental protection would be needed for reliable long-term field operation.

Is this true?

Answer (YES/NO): NO